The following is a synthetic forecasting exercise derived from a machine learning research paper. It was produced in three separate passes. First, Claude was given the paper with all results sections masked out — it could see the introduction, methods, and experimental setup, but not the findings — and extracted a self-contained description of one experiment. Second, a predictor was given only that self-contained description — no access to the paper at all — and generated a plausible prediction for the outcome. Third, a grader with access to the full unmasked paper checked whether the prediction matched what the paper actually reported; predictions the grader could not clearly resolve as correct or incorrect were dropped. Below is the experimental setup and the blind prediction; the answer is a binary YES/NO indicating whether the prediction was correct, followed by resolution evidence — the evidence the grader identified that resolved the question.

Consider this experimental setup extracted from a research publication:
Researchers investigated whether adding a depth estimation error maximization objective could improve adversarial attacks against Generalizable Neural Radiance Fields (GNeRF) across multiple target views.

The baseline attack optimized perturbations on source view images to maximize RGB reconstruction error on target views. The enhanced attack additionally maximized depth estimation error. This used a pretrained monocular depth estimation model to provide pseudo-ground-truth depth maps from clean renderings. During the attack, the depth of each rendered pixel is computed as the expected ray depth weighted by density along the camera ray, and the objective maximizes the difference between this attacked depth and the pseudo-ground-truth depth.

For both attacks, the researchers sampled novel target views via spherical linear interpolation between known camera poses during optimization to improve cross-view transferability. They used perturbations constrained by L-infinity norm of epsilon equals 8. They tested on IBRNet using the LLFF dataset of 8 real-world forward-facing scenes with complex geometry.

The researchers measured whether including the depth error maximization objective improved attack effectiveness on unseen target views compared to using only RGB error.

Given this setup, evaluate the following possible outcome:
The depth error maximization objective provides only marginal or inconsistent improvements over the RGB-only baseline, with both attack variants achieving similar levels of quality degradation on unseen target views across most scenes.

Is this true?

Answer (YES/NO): NO